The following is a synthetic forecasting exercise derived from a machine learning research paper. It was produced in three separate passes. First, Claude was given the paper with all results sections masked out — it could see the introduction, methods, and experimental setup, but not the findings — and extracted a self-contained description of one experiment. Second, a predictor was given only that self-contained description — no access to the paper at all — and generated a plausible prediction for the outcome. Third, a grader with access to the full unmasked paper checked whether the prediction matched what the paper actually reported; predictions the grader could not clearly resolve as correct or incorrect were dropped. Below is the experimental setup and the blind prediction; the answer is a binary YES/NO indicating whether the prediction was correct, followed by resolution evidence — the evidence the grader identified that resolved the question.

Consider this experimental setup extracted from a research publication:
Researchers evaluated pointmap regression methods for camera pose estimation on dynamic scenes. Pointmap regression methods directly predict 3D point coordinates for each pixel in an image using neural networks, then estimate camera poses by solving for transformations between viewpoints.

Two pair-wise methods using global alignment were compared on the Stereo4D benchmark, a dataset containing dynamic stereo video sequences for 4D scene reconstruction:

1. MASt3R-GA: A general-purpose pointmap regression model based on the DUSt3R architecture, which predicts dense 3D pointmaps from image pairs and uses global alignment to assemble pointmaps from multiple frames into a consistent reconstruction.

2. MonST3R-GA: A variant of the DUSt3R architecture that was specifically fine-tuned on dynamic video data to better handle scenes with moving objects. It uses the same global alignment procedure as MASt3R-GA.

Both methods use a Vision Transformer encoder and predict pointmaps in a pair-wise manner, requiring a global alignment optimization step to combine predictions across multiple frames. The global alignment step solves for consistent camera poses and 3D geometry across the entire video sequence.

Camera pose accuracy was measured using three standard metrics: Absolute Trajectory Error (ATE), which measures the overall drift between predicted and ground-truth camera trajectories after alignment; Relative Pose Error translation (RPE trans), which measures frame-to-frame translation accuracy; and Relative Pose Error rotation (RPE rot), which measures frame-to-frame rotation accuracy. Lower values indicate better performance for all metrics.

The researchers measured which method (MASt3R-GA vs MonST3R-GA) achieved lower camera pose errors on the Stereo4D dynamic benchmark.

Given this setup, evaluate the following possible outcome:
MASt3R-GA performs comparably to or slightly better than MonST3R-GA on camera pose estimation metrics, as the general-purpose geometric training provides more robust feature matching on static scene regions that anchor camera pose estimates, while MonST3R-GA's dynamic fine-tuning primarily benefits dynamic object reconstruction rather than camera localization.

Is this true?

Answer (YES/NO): NO